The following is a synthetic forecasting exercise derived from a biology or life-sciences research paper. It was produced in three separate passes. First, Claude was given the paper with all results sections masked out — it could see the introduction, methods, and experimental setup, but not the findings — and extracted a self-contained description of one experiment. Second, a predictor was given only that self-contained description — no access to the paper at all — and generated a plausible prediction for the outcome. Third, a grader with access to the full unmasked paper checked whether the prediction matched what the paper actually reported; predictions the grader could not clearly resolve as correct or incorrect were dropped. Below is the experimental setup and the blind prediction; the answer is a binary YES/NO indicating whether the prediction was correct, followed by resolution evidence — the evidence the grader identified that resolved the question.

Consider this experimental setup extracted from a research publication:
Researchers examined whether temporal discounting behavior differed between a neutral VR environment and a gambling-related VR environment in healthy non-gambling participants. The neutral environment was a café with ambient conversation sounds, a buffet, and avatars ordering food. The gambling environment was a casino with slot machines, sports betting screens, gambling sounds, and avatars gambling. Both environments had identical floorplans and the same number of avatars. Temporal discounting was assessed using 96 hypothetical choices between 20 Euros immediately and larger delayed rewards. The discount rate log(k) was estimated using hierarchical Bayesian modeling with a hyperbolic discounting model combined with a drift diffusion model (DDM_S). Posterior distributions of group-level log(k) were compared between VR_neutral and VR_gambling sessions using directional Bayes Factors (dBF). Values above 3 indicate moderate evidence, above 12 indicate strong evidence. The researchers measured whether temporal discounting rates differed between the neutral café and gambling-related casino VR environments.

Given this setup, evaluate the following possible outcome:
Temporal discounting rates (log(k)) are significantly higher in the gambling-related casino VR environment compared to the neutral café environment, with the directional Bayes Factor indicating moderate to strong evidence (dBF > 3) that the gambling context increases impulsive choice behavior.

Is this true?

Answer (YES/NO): NO